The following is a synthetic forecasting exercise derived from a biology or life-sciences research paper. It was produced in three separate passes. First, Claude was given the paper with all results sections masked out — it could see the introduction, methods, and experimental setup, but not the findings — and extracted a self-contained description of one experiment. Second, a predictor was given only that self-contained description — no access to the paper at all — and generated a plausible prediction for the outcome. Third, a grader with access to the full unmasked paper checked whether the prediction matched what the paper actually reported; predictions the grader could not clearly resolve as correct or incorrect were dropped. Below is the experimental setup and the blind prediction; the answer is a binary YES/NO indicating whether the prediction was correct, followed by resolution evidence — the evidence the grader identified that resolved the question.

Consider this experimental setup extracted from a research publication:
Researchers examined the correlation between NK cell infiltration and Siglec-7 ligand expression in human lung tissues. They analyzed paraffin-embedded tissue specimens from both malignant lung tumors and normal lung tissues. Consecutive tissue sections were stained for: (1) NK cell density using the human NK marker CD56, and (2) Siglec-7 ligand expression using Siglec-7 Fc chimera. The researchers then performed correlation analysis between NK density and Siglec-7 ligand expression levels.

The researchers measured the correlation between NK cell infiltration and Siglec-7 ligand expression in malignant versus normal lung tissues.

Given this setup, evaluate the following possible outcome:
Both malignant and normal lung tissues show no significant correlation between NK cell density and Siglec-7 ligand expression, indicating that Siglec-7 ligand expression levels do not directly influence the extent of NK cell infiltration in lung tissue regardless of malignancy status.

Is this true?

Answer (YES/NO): NO